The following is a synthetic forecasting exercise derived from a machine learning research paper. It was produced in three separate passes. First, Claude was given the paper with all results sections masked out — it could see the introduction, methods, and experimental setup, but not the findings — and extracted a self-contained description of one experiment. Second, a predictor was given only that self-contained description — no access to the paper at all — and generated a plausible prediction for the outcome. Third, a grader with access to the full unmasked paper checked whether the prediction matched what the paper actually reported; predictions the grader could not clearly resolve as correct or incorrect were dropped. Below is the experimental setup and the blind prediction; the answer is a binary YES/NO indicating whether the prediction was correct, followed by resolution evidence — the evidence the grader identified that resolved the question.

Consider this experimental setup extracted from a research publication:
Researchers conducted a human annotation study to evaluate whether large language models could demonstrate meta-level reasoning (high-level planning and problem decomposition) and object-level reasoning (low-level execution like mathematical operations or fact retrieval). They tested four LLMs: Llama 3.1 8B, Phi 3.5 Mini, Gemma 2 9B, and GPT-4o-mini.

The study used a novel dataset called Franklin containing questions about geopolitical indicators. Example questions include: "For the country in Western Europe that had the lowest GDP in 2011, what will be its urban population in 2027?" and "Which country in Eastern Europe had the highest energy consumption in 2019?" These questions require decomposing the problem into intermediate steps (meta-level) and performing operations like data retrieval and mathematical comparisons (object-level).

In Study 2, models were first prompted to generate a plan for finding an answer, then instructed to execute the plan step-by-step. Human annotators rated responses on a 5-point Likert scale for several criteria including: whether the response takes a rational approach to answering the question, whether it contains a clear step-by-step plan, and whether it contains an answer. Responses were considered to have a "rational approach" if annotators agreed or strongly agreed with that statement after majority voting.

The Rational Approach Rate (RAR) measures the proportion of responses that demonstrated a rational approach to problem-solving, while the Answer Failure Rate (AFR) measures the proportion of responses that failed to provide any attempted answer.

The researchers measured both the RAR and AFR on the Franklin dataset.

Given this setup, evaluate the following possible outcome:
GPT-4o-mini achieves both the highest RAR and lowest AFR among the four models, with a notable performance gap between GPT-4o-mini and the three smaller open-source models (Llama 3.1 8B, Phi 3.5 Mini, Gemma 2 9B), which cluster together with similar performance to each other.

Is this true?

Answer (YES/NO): NO